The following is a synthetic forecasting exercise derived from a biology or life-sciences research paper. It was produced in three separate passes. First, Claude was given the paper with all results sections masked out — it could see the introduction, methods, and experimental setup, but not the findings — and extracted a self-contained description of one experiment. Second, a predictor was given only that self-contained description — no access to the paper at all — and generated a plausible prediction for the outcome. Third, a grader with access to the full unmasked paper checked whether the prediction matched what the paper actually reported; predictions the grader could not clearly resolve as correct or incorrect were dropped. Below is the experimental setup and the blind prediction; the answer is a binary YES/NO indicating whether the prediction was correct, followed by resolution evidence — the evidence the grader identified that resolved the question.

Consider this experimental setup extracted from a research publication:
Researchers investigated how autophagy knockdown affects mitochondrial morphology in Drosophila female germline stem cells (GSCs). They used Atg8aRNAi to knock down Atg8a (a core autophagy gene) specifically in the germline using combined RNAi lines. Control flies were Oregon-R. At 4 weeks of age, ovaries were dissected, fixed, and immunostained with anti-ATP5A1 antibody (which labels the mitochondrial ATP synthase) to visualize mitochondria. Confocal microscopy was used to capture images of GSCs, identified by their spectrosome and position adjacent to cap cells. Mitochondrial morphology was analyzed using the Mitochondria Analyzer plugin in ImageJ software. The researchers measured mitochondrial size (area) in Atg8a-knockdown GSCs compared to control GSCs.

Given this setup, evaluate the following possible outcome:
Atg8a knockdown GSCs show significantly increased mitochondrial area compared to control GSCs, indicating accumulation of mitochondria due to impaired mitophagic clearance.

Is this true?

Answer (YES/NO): YES